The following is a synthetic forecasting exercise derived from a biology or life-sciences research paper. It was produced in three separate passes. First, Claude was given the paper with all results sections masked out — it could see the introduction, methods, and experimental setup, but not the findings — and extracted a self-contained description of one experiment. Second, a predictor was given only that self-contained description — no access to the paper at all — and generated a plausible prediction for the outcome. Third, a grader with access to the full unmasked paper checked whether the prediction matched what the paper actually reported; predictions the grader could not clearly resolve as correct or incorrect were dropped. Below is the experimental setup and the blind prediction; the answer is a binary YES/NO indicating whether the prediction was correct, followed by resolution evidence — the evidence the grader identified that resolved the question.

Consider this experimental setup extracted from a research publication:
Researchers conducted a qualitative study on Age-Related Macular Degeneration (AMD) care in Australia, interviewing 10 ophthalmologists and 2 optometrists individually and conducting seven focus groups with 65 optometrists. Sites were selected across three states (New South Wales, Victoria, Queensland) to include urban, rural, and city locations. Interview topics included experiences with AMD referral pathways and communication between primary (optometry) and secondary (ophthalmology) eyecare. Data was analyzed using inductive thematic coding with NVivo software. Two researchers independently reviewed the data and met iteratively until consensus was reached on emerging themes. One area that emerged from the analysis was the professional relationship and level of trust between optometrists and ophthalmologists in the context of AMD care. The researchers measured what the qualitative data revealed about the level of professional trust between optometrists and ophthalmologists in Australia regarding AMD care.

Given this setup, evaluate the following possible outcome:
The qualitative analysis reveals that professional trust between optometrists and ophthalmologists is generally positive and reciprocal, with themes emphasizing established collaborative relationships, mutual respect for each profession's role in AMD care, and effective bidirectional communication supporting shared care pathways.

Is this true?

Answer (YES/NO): NO